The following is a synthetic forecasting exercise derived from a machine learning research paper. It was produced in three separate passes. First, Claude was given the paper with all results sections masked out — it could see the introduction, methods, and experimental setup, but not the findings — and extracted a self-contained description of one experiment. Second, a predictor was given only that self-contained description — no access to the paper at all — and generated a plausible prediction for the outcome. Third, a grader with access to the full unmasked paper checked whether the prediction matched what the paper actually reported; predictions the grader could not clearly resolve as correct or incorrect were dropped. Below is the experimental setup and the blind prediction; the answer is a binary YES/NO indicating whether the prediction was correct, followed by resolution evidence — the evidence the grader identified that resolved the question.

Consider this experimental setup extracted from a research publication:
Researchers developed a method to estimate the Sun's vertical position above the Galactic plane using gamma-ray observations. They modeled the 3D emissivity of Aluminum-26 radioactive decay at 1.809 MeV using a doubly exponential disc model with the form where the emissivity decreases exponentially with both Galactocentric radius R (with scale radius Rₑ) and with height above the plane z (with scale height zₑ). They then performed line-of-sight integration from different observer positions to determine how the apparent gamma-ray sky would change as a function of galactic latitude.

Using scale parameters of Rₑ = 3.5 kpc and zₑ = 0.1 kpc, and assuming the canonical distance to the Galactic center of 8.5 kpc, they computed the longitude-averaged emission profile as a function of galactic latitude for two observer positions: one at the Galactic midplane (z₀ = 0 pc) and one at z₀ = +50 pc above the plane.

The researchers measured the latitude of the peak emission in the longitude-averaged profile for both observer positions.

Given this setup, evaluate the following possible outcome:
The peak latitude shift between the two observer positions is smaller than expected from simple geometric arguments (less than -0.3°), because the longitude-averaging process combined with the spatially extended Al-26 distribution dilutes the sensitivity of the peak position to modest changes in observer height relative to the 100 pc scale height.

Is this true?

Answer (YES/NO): NO